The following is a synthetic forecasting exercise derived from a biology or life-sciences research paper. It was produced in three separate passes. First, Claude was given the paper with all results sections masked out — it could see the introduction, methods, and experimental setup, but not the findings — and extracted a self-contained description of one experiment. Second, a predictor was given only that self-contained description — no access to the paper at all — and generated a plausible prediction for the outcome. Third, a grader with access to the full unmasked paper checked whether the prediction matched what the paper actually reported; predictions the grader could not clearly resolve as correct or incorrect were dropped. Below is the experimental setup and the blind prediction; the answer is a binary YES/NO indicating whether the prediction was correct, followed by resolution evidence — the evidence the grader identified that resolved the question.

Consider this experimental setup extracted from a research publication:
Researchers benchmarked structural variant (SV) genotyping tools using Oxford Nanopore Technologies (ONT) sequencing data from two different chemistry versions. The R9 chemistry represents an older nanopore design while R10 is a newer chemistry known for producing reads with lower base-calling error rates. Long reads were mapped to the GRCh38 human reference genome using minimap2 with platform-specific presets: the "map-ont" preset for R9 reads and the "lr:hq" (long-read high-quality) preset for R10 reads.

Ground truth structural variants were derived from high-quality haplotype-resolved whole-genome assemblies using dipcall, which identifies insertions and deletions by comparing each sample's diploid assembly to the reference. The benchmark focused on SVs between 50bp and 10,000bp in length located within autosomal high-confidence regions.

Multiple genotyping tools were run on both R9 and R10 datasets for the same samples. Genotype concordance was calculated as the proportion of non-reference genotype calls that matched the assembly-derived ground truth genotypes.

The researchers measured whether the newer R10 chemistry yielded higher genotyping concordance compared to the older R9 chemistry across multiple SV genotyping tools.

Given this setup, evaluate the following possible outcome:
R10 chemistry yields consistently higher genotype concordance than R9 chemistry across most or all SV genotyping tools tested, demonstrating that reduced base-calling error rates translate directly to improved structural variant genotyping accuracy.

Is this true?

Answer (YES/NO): NO